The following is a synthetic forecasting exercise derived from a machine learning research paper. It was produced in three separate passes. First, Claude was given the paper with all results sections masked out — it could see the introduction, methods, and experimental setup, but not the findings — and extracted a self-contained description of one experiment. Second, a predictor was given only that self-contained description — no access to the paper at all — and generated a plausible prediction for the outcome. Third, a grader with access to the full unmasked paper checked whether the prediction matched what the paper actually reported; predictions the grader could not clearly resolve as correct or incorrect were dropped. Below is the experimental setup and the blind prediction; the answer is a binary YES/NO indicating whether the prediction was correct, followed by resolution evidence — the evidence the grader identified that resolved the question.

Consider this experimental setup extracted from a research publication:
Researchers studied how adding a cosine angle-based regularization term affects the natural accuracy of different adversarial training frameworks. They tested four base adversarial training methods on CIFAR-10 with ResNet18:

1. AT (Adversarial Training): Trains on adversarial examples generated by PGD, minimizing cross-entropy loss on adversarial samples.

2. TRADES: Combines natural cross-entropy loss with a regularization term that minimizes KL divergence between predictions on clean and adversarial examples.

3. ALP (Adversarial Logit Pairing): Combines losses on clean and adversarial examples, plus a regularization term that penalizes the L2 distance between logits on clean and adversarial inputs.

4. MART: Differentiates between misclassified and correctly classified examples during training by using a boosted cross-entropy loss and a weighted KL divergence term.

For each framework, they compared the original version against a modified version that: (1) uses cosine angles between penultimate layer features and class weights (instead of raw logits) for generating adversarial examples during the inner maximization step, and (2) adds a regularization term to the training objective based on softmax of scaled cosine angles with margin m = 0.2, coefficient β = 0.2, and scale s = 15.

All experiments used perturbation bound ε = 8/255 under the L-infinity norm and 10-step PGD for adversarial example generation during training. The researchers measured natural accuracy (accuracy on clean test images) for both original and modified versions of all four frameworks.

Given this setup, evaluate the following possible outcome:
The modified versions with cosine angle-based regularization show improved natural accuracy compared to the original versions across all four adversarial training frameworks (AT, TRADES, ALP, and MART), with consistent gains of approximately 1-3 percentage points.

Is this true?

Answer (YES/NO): NO